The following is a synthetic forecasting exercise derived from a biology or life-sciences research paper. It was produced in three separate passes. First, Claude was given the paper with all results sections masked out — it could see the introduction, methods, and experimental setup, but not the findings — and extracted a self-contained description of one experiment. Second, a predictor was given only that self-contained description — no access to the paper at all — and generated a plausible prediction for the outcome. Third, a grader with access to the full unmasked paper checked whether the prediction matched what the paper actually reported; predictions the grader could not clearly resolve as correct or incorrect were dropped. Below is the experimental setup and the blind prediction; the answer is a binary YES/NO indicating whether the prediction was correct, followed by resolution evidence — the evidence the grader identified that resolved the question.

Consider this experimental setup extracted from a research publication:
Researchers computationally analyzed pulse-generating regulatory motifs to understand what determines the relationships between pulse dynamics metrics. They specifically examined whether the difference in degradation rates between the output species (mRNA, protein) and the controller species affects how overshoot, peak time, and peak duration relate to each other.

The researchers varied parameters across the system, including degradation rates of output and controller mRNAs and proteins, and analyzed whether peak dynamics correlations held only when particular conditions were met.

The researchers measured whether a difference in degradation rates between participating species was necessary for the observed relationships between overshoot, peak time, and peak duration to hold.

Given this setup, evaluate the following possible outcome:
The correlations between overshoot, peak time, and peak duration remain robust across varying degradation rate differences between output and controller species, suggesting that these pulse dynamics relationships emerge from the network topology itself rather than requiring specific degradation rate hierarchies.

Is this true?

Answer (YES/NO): NO